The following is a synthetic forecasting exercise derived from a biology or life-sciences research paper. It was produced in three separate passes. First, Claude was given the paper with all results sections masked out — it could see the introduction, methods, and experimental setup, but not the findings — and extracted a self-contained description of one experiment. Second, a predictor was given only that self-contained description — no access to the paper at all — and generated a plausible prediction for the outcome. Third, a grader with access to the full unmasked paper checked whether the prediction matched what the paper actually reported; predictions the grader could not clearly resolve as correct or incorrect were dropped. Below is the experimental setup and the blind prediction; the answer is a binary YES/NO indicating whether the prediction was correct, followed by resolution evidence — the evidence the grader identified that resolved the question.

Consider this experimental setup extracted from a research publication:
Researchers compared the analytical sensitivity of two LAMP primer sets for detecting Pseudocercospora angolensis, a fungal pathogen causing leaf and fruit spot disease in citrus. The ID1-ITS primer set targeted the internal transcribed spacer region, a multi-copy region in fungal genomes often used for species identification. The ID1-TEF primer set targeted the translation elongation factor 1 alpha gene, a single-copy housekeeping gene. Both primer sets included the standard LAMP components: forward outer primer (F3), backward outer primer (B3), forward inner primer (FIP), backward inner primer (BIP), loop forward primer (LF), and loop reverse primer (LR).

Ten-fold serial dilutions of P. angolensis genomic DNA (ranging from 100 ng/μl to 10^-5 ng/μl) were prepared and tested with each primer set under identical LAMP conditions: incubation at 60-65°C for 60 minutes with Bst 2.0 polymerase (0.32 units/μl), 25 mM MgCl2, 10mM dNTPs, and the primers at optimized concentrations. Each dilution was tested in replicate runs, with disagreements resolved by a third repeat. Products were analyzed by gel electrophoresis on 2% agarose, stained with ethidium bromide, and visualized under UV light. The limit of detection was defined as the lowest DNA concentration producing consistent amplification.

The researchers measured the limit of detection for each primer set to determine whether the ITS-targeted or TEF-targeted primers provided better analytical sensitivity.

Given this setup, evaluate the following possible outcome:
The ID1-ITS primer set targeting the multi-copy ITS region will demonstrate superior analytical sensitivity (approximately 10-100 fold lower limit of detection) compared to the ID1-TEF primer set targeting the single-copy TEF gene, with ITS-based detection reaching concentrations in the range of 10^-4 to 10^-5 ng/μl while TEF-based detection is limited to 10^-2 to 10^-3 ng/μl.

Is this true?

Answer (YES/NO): NO